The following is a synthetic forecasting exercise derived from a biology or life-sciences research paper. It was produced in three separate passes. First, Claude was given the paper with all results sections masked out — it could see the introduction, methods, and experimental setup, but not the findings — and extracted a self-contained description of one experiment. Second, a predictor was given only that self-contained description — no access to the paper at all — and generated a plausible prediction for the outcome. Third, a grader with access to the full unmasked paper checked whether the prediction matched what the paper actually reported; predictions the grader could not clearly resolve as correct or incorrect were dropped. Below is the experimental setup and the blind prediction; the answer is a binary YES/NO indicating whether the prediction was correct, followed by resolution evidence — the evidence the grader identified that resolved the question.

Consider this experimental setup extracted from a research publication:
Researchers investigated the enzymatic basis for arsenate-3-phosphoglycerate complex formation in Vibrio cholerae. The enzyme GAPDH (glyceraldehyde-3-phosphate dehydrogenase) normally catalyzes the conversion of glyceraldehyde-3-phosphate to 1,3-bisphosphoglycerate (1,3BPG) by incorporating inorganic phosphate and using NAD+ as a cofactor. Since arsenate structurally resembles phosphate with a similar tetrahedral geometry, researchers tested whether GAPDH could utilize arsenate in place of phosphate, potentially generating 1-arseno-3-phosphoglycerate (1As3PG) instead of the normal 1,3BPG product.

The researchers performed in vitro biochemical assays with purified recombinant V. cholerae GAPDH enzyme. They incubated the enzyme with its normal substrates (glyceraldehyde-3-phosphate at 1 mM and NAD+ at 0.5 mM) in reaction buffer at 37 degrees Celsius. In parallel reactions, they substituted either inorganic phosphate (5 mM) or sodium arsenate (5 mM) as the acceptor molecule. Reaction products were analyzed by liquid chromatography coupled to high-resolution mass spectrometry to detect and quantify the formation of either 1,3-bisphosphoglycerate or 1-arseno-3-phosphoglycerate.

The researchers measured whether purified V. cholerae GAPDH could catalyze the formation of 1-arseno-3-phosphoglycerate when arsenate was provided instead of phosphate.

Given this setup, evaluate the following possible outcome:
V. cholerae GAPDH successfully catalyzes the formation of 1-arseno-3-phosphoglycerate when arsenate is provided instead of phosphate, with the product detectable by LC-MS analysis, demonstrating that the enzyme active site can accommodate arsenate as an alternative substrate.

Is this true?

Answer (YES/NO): YES